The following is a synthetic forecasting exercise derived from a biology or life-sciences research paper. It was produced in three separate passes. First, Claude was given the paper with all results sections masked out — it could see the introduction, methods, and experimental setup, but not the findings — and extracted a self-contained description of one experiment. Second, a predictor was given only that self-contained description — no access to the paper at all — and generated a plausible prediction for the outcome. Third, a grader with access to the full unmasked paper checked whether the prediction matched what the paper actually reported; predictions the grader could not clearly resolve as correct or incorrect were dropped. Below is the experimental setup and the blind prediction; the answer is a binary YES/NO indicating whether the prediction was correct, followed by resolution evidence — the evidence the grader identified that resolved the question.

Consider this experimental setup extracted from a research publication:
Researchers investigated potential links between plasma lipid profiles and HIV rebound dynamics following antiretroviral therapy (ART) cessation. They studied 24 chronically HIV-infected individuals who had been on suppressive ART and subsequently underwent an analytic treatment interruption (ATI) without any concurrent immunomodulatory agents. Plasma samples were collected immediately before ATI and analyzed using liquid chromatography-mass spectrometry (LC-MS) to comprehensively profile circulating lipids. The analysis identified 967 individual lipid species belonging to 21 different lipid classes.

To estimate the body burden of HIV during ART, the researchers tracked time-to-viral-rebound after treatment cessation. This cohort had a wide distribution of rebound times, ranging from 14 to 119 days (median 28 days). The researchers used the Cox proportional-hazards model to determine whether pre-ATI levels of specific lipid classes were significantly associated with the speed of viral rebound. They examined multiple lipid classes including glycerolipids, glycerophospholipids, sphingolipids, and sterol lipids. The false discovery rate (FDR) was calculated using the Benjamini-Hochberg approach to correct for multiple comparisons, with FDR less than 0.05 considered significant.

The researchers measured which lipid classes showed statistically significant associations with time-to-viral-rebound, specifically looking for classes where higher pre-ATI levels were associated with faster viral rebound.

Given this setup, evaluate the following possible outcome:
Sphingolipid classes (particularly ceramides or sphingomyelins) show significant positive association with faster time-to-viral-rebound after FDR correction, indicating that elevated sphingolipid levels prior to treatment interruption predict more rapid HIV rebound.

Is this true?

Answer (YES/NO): NO